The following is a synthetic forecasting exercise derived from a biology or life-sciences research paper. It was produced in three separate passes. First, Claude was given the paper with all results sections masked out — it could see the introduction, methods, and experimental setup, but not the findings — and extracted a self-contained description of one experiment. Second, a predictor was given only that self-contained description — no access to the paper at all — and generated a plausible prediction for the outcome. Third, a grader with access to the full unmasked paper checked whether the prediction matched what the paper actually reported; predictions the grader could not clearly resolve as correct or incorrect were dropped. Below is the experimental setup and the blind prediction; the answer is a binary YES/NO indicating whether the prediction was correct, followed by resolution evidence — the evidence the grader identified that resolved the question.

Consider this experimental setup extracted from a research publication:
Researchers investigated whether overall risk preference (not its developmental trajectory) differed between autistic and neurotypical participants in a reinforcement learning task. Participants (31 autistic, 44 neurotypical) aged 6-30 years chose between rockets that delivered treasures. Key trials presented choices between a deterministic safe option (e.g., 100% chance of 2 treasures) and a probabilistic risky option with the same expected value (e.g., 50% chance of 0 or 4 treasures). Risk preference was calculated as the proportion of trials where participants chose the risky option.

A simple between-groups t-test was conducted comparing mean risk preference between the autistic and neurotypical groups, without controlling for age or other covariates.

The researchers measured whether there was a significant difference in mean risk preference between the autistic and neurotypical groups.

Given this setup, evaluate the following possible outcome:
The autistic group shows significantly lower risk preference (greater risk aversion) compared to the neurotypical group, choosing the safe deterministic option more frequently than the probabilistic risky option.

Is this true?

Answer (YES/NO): NO